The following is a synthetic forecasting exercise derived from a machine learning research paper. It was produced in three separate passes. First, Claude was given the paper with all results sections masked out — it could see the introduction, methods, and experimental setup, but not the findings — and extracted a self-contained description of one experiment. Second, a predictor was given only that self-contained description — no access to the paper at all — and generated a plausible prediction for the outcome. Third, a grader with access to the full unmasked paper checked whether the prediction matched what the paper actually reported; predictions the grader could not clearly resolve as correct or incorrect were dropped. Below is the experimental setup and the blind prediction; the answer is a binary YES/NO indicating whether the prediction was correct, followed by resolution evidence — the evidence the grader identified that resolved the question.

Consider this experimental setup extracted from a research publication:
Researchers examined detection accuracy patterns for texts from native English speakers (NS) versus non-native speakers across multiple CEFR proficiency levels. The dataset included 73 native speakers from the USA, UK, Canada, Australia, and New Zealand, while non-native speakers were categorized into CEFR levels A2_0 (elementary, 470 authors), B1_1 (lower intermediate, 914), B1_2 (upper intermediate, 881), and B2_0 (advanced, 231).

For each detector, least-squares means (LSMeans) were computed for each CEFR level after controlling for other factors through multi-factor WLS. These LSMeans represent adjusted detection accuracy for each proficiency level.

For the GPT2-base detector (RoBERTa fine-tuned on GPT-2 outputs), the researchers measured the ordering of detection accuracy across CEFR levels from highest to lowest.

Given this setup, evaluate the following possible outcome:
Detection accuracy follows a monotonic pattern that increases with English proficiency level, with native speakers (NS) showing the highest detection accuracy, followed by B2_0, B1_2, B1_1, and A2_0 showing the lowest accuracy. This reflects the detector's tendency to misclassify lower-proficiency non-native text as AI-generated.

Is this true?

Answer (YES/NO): NO